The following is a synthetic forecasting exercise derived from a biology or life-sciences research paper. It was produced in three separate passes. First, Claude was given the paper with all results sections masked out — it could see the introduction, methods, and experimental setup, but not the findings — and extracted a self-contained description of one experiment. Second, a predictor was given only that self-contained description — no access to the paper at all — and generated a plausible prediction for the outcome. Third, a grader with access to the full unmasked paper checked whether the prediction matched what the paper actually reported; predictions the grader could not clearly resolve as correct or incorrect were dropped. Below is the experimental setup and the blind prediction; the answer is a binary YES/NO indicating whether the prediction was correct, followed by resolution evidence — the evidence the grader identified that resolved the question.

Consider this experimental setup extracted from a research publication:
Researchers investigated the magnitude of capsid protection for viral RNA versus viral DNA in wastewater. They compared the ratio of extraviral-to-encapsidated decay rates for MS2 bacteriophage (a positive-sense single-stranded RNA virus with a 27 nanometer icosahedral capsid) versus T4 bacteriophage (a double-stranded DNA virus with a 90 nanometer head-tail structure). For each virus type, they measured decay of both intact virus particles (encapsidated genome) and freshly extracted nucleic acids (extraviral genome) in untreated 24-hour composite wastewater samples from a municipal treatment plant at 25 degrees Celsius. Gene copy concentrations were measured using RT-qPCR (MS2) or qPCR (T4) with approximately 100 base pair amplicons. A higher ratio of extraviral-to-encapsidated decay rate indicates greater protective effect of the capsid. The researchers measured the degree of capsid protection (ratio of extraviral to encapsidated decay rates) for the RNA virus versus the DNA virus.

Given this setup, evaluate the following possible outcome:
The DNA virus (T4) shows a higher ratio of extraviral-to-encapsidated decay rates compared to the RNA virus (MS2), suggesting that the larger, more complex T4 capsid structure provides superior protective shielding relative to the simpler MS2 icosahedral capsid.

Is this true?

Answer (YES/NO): NO